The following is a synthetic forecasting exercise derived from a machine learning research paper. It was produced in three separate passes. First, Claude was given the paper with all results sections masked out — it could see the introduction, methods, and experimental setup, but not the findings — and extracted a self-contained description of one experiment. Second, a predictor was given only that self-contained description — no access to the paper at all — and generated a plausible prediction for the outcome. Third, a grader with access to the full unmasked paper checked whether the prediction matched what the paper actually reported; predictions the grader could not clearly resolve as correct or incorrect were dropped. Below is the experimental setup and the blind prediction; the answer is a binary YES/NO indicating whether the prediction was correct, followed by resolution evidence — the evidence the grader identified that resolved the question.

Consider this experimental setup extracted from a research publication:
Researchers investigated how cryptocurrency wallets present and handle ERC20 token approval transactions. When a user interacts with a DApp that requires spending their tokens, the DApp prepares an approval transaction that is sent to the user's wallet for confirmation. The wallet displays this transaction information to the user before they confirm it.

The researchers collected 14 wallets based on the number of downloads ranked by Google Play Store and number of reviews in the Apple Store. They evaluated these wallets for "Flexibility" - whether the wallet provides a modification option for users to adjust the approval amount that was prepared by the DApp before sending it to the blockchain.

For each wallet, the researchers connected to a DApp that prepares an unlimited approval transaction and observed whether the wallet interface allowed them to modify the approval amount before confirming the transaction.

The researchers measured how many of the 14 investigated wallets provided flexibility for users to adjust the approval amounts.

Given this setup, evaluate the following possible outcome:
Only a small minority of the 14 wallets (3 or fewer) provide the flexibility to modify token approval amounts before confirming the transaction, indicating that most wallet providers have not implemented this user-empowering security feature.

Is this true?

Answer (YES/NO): YES